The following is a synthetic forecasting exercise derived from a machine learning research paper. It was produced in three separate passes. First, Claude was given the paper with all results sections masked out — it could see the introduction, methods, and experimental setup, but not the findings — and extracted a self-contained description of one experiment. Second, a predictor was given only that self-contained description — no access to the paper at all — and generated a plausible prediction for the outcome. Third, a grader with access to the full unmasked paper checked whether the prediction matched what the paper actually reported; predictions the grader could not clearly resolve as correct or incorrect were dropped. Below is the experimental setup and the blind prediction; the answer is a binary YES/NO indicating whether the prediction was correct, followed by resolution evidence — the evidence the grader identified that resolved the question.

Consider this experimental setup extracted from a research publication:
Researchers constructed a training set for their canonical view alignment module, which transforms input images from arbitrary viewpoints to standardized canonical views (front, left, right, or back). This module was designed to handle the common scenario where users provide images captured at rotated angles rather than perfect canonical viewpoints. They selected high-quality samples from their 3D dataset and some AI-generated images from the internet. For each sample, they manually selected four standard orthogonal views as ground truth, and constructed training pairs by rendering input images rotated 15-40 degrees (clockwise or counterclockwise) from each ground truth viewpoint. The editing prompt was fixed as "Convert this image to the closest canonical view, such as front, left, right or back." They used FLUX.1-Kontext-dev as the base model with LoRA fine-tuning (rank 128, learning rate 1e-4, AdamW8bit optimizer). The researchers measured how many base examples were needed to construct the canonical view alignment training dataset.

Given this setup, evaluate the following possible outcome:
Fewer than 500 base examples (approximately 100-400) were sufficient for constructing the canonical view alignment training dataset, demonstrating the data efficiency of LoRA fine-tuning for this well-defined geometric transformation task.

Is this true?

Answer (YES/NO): YES